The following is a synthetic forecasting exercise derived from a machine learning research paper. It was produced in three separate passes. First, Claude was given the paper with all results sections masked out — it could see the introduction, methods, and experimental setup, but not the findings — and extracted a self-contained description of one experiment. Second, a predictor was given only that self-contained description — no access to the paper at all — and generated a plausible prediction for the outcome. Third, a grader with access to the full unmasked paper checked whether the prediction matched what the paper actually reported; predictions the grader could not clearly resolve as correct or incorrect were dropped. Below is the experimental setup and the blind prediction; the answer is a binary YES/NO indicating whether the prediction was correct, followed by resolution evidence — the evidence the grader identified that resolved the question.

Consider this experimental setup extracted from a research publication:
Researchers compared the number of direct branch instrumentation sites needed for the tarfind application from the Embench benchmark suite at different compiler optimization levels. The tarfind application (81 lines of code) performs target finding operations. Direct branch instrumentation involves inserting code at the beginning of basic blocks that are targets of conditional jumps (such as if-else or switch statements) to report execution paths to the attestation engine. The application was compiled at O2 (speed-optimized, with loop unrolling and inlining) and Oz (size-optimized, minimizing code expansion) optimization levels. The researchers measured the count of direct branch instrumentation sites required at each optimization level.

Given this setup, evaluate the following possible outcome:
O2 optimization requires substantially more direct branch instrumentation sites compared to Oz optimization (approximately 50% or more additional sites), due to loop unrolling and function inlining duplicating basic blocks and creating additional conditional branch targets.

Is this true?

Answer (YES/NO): YES